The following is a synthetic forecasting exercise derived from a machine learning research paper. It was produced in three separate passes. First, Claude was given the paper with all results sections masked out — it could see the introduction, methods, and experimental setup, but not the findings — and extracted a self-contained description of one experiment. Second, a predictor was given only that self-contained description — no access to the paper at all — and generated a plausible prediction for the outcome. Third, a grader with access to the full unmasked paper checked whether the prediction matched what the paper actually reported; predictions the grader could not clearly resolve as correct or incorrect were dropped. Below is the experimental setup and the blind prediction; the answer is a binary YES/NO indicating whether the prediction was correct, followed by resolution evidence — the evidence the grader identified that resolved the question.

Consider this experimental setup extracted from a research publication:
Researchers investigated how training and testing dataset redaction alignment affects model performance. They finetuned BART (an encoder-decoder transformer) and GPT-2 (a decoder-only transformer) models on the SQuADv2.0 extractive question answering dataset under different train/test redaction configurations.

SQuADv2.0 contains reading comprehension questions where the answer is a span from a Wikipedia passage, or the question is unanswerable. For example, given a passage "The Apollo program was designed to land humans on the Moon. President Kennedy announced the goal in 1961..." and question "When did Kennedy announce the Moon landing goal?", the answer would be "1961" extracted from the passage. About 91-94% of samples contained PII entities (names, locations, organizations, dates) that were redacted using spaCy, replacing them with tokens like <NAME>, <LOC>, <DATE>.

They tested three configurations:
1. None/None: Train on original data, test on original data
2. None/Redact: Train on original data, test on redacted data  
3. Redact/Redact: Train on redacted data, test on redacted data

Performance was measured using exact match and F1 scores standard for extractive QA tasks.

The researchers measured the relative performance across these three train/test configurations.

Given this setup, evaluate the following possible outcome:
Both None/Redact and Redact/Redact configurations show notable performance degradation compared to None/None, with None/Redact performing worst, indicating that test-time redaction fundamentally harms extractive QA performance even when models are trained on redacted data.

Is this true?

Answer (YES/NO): YES